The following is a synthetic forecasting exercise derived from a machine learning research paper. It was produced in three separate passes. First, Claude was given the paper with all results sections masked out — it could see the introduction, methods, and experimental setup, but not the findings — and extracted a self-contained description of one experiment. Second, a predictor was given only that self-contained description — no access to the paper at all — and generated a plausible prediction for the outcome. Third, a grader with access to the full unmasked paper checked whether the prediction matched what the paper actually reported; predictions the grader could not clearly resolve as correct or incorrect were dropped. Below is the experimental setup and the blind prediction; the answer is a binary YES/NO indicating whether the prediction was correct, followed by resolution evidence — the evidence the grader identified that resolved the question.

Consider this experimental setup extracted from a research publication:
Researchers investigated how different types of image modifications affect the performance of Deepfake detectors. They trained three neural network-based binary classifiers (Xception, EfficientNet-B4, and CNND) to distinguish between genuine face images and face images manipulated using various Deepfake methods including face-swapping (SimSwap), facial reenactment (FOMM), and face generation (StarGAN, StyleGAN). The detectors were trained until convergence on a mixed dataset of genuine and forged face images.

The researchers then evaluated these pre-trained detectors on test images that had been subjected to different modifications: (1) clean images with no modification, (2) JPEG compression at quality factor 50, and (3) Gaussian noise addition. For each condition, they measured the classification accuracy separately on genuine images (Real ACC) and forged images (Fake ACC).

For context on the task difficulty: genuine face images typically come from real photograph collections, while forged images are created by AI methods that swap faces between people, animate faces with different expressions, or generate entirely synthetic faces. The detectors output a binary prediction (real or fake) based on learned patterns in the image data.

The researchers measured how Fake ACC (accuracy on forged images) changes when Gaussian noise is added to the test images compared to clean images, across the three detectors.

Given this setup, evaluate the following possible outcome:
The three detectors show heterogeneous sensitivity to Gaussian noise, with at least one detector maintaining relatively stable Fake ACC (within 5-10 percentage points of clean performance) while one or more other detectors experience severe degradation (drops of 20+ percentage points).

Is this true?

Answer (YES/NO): NO